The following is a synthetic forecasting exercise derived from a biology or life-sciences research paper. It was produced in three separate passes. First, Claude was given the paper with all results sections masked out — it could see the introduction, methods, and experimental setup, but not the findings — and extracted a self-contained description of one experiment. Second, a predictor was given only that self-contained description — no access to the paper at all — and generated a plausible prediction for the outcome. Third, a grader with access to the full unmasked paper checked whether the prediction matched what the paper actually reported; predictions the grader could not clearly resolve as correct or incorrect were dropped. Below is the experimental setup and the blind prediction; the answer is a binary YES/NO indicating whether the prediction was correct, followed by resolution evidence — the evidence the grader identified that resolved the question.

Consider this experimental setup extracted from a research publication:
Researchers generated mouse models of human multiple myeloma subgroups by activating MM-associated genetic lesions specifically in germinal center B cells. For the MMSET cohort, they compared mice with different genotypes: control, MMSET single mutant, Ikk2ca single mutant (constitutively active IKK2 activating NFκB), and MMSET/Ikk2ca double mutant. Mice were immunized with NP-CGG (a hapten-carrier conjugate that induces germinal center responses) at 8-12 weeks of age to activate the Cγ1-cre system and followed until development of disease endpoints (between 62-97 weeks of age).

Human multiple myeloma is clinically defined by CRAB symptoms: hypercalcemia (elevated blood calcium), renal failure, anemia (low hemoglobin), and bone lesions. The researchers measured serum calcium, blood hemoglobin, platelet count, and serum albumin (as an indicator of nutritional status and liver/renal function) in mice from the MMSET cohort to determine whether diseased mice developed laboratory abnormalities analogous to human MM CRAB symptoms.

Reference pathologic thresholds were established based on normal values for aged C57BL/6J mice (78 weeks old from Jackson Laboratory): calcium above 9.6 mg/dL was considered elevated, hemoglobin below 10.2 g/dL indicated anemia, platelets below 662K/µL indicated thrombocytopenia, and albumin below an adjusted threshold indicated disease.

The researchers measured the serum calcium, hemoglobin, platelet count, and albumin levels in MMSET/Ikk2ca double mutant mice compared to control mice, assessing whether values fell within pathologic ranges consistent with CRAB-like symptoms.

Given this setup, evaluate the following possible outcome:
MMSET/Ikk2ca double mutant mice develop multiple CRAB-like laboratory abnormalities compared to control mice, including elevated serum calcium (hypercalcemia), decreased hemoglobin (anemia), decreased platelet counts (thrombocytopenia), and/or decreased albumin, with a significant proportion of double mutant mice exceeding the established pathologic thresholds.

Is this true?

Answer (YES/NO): YES